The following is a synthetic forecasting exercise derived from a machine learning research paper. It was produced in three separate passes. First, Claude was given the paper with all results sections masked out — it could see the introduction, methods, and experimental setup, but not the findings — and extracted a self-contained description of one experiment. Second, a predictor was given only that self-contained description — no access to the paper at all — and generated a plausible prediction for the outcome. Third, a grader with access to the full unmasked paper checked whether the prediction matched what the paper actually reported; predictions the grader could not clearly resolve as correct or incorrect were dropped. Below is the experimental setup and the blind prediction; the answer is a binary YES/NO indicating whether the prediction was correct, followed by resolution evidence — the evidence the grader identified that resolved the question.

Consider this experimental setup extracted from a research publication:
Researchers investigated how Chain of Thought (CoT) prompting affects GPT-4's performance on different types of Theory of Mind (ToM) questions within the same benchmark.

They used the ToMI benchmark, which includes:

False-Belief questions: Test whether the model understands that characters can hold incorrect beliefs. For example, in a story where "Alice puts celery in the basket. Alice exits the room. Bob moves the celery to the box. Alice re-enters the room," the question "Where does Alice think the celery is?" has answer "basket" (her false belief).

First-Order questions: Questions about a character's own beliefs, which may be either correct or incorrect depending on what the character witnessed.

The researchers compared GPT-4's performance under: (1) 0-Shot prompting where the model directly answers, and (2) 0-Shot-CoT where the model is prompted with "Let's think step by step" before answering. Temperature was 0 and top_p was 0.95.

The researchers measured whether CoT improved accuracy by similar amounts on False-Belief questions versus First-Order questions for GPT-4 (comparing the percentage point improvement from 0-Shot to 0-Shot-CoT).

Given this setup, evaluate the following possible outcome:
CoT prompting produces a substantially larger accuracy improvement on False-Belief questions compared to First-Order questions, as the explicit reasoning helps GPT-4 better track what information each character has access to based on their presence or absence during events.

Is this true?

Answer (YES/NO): YES